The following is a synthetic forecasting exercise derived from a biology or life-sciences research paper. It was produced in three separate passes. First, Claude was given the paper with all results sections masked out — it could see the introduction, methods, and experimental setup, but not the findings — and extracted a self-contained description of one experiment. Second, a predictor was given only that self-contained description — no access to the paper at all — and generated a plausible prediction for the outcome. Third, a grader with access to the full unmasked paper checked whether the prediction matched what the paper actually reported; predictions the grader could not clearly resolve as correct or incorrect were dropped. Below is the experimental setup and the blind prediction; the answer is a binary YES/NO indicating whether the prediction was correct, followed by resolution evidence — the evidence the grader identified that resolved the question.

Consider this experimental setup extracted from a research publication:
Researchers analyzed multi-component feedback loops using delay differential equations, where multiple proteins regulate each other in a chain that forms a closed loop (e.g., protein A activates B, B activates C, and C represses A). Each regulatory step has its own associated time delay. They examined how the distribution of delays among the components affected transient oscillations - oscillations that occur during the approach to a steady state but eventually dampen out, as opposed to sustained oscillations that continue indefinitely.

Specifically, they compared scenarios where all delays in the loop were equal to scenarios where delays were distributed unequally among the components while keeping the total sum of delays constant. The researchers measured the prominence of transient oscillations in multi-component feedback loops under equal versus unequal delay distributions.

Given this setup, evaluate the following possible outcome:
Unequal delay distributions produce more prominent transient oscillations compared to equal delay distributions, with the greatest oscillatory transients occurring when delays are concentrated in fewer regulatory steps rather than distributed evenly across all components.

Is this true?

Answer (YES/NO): NO